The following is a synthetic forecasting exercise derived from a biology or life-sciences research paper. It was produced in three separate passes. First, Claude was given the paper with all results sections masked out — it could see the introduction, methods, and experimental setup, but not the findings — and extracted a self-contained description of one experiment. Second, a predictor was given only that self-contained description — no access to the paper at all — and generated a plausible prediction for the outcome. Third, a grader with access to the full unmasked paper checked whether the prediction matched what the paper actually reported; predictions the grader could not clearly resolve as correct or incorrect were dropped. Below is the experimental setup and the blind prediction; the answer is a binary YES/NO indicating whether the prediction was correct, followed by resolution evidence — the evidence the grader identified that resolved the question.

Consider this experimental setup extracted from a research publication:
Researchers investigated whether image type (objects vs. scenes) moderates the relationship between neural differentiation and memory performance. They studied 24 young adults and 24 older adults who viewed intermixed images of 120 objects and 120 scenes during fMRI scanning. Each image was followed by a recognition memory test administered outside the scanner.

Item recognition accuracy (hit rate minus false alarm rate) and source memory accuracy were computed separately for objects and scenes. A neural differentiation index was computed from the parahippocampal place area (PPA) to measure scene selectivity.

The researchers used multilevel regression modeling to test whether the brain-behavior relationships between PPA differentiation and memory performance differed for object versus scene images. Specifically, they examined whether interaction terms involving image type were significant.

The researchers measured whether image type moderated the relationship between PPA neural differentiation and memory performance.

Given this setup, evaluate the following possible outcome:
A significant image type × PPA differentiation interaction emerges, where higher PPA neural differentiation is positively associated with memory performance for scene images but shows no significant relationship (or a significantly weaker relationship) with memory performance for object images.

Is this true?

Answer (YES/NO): NO